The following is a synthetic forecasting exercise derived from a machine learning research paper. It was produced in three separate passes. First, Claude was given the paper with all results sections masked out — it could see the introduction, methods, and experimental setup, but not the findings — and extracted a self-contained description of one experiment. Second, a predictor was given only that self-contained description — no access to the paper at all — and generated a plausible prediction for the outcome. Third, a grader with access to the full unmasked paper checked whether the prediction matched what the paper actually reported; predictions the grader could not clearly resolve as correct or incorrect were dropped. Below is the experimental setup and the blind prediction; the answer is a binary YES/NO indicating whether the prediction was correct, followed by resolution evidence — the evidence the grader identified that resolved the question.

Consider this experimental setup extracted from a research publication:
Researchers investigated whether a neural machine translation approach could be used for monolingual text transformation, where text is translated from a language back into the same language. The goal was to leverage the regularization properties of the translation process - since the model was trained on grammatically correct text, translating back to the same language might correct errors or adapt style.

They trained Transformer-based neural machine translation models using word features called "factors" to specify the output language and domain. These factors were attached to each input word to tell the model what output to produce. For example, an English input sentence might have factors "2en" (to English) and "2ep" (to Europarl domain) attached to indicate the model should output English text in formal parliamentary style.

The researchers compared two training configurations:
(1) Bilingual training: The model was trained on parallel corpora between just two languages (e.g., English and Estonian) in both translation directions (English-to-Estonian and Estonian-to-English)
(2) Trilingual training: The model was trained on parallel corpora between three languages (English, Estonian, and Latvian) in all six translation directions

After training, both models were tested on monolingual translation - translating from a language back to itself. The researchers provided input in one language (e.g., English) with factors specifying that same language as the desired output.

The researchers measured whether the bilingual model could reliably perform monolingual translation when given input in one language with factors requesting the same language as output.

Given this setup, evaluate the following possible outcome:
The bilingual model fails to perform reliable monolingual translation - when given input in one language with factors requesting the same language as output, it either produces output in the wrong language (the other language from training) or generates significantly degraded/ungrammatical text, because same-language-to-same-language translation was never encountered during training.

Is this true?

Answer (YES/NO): YES